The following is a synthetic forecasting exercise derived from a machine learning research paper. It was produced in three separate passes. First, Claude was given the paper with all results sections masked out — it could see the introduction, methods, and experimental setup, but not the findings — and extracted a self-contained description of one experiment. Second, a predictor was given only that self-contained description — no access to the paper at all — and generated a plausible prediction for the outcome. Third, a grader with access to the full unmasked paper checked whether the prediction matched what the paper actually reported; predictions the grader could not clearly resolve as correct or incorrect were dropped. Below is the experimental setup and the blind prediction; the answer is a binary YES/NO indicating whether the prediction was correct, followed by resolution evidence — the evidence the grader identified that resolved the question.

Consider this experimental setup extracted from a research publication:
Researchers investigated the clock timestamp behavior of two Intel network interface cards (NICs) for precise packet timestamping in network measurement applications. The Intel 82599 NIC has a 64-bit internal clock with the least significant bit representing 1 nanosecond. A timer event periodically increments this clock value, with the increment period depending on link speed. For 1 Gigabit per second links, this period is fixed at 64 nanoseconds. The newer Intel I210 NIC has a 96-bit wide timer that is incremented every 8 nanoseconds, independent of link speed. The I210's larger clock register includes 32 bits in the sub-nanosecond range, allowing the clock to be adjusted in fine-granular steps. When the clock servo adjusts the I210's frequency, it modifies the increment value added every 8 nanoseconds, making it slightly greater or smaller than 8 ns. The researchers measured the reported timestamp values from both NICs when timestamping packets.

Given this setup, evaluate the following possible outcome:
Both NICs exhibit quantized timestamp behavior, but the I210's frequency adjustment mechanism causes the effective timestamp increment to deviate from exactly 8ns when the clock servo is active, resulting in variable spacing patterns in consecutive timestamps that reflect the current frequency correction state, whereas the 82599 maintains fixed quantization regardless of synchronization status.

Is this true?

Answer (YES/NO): YES